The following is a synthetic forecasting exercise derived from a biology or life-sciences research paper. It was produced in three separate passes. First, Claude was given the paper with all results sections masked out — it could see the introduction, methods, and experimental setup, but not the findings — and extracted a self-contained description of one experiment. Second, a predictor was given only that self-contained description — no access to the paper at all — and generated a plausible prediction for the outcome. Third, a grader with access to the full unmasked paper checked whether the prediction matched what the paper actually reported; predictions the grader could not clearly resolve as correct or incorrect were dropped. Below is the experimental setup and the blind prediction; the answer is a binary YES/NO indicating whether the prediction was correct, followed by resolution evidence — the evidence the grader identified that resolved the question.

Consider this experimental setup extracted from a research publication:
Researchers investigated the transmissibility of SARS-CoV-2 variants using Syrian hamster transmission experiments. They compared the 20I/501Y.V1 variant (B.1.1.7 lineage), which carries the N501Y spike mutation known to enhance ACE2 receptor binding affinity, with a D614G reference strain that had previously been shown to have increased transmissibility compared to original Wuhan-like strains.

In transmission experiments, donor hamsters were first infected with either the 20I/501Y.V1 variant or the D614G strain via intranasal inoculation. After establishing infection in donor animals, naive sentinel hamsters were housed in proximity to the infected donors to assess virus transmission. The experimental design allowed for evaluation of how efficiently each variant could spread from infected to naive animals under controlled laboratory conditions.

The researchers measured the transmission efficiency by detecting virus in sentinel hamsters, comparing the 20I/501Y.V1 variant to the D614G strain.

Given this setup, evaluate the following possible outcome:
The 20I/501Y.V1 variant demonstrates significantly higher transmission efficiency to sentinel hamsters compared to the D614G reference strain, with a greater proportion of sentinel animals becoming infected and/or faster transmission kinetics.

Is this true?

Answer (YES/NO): NO